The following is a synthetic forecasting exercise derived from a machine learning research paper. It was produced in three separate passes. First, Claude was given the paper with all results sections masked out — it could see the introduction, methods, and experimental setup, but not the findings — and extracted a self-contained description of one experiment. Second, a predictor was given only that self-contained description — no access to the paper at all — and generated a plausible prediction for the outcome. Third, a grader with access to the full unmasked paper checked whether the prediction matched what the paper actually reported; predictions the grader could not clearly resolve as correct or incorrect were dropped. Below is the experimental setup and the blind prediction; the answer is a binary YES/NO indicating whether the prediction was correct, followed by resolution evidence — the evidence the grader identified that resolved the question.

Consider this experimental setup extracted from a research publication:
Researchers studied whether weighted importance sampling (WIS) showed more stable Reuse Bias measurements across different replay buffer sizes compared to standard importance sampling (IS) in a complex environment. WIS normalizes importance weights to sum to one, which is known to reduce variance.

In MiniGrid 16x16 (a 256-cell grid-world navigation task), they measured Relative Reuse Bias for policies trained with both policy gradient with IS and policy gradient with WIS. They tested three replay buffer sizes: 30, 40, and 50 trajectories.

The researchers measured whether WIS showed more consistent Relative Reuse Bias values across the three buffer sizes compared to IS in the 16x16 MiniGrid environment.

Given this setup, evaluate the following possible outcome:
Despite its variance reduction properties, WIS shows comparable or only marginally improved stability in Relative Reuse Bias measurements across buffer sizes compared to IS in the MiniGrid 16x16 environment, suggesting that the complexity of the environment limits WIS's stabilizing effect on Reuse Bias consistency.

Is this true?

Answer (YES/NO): NO